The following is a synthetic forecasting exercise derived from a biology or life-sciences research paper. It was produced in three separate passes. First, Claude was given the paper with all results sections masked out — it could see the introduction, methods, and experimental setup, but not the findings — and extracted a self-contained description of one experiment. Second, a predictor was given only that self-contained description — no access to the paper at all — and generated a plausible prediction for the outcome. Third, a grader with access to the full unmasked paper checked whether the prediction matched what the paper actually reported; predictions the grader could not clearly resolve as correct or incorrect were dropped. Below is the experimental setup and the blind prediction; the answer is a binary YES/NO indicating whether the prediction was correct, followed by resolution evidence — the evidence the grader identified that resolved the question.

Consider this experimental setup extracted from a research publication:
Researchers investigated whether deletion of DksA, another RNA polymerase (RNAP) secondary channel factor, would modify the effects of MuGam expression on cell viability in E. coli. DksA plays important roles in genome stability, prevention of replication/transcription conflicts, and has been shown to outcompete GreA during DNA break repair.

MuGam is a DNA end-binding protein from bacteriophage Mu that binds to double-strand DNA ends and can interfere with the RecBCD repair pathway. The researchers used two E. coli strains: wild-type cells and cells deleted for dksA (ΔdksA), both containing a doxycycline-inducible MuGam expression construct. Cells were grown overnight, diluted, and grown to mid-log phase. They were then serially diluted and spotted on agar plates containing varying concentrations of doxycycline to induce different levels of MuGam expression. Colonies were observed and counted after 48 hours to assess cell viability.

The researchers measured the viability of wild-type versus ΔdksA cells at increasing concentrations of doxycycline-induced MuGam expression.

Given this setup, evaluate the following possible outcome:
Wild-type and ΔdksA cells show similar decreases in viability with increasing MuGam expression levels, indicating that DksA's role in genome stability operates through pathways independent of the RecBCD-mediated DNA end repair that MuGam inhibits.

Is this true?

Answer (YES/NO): NO